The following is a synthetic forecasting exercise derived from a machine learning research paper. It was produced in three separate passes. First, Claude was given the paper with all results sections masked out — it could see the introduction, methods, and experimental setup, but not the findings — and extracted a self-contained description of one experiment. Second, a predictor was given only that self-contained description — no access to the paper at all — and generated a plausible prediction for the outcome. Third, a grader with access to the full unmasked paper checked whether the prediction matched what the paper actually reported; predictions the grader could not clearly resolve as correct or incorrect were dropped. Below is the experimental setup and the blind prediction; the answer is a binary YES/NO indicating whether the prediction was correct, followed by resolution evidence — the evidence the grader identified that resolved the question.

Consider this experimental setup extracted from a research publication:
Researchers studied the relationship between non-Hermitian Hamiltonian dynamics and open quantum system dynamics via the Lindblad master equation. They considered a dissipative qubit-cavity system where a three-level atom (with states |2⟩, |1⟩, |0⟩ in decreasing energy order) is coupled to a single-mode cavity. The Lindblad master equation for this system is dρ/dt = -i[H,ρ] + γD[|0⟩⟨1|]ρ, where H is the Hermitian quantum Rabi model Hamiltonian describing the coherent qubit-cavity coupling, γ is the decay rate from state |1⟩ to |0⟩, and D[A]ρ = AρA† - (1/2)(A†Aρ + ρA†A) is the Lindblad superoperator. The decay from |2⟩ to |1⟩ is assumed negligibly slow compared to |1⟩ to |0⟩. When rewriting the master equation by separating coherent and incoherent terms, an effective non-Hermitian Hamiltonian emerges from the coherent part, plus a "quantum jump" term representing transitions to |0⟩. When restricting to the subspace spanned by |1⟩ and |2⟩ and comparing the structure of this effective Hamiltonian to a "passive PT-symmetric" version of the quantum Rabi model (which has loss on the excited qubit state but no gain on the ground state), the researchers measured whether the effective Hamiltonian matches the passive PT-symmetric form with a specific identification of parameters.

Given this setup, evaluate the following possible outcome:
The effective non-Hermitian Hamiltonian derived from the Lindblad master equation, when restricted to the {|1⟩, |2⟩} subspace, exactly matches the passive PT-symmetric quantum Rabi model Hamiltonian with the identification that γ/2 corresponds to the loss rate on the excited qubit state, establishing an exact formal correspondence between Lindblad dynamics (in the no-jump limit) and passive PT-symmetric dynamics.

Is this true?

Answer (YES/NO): YES